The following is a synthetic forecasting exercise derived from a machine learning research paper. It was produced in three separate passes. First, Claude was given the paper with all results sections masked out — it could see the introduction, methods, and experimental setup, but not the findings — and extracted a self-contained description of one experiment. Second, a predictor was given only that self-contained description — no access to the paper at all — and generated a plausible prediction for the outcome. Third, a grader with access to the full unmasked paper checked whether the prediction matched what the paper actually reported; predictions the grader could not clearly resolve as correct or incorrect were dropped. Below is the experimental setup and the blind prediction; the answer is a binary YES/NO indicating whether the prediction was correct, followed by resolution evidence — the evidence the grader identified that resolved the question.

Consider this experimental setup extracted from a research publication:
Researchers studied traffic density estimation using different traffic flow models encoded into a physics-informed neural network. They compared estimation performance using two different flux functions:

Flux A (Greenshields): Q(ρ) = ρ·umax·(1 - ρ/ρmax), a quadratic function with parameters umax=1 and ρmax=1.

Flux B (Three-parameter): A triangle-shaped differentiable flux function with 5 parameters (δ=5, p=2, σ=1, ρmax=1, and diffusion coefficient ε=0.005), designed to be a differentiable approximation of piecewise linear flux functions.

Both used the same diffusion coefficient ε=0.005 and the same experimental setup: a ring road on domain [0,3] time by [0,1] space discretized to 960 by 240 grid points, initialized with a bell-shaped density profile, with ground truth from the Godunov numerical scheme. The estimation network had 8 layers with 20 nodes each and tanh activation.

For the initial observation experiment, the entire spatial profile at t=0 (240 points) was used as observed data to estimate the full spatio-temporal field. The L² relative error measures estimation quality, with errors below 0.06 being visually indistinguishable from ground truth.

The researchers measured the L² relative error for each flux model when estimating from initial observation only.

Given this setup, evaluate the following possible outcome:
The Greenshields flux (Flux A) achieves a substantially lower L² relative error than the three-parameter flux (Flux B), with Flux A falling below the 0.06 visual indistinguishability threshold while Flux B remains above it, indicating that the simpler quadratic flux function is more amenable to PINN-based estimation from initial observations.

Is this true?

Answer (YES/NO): NO